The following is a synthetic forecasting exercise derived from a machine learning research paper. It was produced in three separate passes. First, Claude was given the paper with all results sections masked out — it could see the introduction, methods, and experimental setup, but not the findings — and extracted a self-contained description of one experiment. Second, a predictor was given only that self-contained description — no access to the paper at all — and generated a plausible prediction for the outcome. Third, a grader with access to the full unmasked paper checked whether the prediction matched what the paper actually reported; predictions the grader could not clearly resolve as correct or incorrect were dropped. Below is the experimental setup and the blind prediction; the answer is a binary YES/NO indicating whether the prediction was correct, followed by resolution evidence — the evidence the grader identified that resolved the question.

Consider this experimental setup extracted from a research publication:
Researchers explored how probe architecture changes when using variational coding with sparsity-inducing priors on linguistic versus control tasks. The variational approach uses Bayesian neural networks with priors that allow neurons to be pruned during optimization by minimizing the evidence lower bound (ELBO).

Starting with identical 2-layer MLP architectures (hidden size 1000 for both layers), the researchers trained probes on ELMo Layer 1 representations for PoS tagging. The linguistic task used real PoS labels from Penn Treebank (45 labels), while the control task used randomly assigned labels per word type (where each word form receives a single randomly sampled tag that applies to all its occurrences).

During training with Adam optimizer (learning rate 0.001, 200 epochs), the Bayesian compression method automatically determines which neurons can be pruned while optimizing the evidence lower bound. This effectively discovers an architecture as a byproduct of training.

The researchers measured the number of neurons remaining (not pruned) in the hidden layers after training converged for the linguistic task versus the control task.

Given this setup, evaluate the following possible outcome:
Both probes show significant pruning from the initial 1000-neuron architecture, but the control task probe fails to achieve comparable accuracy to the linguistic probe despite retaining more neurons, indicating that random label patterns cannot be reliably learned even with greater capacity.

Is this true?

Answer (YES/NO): NO